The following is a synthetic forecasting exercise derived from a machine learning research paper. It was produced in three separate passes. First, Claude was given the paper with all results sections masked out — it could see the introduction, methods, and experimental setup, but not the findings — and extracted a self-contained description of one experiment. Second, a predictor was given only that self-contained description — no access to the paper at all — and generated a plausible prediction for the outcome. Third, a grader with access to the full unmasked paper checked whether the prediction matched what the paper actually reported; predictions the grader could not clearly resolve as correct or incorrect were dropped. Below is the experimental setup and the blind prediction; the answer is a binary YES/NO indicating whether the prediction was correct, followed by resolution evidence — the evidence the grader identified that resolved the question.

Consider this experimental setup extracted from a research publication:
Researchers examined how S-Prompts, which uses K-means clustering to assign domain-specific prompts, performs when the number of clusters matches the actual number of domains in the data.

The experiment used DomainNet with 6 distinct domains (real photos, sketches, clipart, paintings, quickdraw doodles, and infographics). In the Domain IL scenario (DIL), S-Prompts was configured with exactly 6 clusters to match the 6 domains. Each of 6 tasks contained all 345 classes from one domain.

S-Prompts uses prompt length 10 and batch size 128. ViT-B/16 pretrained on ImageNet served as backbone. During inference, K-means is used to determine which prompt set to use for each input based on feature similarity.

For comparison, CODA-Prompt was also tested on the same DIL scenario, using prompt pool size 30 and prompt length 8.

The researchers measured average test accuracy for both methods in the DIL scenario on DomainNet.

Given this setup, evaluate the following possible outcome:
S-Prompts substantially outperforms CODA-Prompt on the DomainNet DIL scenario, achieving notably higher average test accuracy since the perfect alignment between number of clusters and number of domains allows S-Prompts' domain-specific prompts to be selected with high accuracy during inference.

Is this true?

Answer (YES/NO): NO